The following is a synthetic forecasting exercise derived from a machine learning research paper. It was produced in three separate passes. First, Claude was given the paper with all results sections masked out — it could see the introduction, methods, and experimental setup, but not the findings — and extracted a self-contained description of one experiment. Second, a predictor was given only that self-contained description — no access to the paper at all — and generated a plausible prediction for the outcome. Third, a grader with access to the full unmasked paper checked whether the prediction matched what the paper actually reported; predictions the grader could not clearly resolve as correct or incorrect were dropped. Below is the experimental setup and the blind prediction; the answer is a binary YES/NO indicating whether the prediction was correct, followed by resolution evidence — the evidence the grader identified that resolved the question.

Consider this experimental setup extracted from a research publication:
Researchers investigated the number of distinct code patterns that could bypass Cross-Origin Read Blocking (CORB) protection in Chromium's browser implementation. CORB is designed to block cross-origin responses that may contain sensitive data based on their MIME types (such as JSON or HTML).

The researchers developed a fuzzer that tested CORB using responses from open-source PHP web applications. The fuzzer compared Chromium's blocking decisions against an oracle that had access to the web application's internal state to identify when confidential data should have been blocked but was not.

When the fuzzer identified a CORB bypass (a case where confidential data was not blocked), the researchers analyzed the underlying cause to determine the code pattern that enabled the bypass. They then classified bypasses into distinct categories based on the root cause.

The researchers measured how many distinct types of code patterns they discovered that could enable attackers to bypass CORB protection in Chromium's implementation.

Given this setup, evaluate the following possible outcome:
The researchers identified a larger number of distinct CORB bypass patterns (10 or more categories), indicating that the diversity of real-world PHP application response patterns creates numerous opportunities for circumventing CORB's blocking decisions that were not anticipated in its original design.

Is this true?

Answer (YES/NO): NO